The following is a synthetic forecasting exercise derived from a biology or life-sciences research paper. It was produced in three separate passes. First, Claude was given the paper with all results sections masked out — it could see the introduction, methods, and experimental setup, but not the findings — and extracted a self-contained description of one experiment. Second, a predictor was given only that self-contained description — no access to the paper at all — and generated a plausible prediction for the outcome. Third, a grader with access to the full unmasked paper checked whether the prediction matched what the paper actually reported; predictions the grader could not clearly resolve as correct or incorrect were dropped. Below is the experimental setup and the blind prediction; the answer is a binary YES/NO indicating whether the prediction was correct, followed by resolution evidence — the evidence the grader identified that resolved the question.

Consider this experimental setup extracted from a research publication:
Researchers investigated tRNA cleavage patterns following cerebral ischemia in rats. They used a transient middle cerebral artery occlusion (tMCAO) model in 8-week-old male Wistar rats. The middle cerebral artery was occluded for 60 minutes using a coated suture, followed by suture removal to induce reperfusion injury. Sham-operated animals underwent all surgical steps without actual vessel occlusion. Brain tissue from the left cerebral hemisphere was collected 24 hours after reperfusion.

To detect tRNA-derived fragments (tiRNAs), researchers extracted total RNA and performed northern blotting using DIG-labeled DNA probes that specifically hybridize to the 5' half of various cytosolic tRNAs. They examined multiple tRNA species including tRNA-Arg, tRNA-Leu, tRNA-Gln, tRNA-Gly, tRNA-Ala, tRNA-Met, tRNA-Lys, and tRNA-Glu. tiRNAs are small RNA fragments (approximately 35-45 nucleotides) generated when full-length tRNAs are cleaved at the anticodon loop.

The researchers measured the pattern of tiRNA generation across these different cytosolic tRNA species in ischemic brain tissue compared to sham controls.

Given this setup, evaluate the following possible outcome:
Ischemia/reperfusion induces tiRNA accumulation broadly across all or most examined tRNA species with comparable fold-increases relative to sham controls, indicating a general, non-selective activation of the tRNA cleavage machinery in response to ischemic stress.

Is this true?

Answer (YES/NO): NO